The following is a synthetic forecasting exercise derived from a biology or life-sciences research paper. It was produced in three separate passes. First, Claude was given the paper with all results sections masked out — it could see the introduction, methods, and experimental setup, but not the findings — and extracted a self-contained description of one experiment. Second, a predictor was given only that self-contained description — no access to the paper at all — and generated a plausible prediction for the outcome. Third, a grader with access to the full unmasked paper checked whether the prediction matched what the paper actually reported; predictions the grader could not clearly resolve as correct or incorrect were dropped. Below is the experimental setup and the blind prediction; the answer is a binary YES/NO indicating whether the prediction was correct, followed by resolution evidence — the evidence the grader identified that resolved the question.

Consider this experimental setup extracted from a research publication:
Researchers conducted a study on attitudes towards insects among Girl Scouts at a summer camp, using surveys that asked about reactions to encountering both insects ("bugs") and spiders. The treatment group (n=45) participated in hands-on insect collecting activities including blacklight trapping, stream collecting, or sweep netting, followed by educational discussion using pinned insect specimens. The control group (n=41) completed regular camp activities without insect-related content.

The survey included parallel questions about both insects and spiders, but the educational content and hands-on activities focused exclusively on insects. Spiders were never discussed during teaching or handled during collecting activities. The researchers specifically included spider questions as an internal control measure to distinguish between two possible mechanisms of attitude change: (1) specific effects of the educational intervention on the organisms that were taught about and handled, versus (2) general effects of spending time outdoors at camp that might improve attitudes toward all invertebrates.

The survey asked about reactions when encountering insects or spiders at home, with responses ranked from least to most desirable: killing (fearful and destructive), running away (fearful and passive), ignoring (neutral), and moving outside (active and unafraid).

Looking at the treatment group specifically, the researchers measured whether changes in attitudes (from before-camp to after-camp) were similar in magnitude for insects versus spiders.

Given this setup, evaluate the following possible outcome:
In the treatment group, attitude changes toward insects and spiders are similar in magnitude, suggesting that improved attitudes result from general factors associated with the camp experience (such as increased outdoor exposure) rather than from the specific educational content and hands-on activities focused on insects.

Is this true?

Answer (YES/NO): NO